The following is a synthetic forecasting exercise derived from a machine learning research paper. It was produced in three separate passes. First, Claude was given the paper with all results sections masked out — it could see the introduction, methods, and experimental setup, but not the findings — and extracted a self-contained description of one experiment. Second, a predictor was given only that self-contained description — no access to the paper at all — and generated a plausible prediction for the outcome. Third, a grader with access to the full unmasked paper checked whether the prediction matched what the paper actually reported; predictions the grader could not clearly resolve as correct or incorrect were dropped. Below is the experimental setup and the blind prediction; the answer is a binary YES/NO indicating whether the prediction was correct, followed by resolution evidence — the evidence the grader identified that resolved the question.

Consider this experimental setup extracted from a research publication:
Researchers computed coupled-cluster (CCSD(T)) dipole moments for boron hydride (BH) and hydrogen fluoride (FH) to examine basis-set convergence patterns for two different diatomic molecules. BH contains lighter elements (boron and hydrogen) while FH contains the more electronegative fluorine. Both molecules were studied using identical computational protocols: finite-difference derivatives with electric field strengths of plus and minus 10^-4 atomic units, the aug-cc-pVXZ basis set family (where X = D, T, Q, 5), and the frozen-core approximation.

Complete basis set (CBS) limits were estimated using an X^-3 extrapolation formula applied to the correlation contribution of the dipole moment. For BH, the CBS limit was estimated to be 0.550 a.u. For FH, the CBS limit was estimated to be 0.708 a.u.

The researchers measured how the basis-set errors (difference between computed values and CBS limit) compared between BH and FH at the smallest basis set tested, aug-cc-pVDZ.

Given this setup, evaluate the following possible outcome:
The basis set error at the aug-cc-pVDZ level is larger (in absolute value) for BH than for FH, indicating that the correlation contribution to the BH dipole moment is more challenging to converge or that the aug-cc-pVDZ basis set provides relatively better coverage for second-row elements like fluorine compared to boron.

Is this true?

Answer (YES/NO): YES